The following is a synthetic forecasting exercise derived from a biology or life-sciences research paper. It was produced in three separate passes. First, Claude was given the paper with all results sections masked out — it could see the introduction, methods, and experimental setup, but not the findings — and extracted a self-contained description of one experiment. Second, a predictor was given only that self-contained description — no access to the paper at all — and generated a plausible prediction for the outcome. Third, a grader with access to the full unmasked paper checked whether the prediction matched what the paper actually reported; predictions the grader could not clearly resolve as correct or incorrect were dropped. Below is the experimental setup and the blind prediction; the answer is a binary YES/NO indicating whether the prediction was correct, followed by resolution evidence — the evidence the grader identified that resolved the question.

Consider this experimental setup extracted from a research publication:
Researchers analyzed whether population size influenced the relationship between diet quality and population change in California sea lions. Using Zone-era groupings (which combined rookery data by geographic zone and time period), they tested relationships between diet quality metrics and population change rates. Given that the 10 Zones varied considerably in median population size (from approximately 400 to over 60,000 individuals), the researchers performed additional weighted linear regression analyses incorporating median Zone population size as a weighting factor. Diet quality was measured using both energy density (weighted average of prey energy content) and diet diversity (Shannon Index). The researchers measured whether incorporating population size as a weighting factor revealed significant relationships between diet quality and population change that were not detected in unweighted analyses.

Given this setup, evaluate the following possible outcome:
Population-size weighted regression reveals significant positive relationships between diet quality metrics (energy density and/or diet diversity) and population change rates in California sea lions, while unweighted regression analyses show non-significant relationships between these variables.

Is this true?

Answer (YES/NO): NO